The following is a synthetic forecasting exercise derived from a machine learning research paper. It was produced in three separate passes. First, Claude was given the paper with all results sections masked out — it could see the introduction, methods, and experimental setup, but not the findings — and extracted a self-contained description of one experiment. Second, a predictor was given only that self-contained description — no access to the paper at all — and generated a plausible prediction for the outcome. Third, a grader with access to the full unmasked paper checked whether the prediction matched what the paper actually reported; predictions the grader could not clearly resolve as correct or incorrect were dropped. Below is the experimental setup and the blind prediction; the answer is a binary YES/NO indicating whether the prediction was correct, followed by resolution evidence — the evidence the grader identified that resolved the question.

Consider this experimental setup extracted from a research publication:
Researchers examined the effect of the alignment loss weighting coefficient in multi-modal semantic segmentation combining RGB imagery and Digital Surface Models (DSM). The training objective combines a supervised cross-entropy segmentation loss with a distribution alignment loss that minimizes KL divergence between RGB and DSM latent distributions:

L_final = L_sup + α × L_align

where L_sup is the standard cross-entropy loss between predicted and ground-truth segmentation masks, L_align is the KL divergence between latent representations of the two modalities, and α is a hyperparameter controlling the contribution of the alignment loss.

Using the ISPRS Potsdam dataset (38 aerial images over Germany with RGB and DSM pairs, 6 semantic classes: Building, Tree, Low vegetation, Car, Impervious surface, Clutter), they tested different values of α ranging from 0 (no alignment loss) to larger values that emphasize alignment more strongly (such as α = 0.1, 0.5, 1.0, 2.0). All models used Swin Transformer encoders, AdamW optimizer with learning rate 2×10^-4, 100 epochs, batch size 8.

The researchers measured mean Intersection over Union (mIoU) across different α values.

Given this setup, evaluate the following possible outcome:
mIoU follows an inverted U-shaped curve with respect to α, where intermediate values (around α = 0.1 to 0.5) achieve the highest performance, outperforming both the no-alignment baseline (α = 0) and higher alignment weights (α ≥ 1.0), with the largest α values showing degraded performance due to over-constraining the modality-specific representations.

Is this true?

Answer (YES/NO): NO